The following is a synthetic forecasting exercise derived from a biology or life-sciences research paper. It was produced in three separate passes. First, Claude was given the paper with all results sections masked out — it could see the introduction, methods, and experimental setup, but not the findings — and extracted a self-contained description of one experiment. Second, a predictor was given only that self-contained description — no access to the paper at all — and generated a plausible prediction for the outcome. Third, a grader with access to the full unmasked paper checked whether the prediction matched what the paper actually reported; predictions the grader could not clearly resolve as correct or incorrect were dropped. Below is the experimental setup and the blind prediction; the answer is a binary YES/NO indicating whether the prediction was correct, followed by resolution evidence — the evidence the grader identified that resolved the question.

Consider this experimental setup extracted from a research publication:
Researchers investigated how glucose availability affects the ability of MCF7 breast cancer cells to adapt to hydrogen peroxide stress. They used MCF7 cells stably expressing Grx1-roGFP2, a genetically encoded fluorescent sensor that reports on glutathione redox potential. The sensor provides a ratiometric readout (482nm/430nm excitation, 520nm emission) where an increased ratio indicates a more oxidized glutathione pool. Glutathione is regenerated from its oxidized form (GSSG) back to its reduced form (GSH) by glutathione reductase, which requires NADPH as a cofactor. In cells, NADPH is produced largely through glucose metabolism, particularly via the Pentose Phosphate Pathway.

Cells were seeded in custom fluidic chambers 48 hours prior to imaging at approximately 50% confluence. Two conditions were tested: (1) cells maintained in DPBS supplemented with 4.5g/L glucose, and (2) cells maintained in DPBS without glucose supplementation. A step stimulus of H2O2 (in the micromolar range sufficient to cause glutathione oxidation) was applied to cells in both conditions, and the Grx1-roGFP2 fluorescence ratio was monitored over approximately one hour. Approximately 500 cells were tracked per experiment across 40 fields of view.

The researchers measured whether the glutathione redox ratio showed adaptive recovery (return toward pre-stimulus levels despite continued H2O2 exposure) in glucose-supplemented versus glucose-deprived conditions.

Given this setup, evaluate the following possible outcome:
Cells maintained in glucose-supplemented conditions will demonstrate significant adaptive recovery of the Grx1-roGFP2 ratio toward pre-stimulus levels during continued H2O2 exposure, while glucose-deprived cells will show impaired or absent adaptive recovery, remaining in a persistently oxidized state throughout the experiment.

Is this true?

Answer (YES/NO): YES